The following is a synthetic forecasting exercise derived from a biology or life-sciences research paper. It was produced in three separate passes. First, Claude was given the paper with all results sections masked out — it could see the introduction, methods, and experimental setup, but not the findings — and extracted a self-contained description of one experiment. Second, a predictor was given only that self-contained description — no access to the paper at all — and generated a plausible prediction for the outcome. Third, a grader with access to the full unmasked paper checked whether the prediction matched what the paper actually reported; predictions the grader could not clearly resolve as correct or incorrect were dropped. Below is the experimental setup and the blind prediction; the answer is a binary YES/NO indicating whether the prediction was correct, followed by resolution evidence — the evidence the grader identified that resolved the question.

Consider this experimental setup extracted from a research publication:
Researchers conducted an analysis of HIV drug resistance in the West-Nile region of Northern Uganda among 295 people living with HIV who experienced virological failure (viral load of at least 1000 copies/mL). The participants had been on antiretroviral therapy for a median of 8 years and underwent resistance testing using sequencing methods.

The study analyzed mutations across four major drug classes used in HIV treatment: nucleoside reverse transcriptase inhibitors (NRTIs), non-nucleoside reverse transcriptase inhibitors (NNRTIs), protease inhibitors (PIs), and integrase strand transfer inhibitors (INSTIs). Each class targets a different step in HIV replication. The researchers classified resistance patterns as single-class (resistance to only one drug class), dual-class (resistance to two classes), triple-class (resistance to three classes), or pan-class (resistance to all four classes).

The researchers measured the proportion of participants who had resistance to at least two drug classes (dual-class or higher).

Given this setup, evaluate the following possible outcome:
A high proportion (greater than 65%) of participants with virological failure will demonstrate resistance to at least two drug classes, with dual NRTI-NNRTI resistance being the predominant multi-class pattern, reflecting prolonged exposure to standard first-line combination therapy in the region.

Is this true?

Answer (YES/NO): NO